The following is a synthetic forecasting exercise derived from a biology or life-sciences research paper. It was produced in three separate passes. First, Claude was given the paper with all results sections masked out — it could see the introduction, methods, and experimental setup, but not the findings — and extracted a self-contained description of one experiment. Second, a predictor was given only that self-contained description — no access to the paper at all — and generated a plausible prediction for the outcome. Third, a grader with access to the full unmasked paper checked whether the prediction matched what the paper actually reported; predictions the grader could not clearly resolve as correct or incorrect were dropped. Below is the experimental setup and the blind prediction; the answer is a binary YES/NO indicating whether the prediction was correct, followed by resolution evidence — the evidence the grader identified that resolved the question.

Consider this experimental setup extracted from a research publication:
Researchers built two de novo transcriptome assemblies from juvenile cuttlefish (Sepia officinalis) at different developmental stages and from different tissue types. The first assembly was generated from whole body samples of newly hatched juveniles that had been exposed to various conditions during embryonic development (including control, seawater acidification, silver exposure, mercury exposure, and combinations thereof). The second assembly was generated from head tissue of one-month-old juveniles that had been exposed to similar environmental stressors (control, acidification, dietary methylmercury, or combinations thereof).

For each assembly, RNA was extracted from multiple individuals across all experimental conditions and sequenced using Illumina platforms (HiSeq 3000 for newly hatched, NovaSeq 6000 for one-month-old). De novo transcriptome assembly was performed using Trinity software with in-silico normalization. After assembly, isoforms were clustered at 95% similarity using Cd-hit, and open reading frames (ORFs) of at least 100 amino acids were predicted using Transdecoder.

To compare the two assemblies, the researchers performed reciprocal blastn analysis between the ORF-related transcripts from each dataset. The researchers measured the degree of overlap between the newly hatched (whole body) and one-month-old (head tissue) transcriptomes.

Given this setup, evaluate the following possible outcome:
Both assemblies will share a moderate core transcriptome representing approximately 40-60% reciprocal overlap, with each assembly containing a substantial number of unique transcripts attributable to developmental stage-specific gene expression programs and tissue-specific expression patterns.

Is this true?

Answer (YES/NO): YES